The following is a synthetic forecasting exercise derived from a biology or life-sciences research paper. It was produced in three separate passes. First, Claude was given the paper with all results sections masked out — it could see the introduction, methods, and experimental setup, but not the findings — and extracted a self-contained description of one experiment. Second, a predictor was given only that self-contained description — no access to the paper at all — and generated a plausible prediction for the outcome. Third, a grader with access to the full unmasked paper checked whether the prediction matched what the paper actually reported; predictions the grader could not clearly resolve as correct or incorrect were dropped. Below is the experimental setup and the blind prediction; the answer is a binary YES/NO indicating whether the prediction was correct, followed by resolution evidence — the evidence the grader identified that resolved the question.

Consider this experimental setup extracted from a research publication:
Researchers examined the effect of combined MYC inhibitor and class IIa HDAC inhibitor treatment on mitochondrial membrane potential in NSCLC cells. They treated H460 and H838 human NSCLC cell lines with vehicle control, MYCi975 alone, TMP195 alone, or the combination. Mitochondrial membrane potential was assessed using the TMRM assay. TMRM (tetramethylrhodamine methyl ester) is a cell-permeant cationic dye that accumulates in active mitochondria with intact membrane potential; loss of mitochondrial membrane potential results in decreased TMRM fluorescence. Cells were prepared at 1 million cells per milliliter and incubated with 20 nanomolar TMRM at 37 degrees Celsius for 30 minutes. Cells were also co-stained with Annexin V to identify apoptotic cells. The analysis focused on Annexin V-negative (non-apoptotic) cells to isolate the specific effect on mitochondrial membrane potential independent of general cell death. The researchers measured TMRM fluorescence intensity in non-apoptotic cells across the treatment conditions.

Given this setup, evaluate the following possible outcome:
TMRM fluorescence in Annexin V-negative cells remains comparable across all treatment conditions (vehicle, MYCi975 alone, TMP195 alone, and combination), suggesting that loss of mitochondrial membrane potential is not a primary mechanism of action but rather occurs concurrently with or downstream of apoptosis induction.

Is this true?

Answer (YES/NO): NO